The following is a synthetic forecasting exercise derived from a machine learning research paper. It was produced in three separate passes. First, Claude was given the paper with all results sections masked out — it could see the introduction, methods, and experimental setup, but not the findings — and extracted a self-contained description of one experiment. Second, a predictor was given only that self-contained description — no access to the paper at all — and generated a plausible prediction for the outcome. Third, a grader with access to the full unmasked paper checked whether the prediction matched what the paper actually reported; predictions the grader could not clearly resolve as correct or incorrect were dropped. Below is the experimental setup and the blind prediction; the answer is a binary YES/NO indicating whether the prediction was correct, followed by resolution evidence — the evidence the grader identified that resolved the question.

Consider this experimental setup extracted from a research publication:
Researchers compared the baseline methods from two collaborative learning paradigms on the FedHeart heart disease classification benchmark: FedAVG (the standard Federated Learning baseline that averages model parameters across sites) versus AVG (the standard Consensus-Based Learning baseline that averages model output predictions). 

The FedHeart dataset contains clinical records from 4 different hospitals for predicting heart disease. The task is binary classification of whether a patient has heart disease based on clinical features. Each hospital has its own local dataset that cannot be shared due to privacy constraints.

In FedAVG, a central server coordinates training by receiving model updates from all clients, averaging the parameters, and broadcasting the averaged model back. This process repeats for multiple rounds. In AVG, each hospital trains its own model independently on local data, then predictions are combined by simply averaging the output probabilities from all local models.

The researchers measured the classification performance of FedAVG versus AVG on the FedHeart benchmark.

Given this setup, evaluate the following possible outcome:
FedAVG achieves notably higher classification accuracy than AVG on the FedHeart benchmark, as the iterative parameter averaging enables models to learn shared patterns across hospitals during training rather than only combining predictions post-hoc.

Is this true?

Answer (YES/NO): NO